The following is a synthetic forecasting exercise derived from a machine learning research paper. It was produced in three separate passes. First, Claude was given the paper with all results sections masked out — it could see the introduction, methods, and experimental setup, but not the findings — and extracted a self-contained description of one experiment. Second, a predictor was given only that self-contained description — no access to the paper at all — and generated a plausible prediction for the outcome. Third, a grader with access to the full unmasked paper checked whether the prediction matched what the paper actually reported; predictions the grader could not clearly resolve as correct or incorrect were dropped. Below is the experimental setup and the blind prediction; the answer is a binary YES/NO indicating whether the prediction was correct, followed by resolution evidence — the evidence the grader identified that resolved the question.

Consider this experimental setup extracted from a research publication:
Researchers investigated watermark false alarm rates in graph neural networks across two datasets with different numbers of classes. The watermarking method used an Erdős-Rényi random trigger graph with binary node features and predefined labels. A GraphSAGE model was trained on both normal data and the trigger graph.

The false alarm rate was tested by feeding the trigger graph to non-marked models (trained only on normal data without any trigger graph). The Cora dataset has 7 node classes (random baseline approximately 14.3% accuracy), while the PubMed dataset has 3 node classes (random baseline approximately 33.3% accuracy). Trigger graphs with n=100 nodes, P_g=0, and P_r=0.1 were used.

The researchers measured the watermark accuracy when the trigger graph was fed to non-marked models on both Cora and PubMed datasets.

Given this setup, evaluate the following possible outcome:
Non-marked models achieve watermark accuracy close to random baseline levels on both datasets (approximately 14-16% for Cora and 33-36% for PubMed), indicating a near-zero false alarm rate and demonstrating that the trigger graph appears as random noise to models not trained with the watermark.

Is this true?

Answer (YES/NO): NO